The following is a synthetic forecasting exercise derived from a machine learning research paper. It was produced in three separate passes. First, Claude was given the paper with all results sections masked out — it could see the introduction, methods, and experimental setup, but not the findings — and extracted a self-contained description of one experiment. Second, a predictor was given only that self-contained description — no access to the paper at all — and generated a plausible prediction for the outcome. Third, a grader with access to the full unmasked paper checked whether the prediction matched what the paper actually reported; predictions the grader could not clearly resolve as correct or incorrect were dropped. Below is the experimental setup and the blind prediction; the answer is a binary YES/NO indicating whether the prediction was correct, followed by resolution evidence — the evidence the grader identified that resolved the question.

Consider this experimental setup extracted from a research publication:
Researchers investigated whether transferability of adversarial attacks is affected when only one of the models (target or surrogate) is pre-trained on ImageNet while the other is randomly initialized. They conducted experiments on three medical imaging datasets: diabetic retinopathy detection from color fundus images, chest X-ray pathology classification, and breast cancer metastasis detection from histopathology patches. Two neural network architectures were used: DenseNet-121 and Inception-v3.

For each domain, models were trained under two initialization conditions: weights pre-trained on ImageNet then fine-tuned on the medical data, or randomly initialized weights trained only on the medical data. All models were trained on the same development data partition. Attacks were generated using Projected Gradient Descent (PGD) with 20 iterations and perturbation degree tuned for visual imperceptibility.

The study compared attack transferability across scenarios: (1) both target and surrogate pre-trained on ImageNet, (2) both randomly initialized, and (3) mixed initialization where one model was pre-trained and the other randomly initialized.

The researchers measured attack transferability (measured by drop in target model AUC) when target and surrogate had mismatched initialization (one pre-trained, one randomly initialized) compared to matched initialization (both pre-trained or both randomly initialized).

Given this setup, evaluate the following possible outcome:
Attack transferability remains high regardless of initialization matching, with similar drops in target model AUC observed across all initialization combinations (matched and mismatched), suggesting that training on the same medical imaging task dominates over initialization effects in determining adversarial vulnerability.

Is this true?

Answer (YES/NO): NO